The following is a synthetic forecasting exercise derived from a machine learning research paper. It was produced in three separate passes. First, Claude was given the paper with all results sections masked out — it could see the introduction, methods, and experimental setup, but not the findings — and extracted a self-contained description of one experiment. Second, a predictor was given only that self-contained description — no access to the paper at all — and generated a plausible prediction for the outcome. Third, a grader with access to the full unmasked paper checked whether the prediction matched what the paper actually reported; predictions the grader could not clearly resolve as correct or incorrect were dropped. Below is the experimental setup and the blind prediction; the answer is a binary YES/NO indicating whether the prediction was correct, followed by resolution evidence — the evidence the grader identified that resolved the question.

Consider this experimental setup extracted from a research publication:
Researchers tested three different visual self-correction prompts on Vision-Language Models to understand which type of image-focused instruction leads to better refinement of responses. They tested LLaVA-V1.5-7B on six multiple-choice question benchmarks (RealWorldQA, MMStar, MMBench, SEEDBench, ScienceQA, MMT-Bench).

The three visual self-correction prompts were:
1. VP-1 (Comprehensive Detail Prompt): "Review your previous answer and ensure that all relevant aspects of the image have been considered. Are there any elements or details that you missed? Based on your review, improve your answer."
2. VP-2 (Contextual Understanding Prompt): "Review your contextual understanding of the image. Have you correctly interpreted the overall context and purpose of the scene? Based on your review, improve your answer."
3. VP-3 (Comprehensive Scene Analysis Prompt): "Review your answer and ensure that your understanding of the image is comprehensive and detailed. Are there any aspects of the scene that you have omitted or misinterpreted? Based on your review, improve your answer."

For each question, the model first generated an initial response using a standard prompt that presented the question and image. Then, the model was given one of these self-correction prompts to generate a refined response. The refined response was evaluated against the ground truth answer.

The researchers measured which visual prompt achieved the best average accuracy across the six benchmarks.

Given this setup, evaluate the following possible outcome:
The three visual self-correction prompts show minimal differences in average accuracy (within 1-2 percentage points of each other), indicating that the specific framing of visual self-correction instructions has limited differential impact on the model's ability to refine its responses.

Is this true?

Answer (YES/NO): NO